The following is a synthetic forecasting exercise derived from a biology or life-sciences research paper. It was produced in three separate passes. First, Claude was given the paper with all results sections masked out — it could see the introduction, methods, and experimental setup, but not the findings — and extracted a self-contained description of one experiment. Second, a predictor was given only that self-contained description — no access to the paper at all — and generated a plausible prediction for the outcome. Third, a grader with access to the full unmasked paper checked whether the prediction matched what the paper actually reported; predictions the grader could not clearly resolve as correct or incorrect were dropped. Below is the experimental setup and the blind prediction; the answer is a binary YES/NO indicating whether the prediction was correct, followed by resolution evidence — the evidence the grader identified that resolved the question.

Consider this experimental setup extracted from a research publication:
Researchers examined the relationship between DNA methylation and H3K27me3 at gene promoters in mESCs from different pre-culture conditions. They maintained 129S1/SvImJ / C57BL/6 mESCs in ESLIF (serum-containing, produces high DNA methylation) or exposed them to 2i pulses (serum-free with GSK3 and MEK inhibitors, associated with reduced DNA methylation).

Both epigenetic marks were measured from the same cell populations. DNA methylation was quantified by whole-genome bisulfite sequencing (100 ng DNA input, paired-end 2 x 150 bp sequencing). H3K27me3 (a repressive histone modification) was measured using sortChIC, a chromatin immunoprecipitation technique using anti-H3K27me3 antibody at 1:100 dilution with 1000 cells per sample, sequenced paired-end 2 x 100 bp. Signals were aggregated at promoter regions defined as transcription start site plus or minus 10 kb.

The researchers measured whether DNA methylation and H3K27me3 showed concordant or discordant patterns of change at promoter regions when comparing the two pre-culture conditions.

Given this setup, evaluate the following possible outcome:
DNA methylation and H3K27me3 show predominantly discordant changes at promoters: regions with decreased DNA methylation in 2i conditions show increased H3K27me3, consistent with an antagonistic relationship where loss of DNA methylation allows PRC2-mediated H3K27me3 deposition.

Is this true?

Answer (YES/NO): YES